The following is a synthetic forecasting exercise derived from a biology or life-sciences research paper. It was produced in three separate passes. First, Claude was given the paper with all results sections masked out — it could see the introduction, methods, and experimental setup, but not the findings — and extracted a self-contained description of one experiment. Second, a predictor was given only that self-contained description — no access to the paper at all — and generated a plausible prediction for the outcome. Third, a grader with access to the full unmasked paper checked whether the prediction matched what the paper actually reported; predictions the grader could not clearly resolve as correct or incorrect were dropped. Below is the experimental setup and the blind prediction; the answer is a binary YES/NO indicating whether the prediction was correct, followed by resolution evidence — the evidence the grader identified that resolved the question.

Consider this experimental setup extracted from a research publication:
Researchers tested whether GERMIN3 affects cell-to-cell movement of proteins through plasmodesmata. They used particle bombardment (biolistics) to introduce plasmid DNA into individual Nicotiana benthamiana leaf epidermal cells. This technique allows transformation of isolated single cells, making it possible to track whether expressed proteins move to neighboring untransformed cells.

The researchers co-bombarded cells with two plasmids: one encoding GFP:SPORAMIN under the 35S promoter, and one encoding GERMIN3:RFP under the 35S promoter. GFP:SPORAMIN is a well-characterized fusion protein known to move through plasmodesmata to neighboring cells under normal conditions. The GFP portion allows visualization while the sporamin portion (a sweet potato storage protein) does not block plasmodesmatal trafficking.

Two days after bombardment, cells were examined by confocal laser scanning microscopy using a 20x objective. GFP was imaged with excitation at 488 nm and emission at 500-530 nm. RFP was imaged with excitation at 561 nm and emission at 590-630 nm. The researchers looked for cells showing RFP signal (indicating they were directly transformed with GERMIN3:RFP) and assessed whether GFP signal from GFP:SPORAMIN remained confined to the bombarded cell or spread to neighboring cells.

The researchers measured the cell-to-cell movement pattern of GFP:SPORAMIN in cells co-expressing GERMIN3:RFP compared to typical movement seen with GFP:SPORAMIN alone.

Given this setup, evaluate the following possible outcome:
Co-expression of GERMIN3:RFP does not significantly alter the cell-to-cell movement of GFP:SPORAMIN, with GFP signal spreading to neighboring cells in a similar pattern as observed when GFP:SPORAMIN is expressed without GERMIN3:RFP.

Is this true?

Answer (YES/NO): NO